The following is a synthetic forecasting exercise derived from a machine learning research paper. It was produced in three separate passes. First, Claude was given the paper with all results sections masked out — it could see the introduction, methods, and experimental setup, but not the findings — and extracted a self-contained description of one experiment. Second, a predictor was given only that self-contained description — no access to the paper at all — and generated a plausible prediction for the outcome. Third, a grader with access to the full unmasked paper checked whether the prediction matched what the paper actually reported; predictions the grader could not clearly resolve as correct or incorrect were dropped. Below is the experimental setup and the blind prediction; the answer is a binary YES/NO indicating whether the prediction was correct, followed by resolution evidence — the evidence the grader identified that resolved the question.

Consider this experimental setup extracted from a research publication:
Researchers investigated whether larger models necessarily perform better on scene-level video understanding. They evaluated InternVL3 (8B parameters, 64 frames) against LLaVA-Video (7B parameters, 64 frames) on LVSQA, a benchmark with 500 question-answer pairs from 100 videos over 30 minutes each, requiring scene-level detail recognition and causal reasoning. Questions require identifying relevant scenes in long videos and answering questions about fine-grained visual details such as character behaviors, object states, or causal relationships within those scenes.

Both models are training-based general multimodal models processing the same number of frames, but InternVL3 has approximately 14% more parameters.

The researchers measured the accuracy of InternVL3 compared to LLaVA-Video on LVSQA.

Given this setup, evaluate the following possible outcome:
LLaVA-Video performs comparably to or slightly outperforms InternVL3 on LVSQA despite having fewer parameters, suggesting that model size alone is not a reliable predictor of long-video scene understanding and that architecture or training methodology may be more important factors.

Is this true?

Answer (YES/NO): NO